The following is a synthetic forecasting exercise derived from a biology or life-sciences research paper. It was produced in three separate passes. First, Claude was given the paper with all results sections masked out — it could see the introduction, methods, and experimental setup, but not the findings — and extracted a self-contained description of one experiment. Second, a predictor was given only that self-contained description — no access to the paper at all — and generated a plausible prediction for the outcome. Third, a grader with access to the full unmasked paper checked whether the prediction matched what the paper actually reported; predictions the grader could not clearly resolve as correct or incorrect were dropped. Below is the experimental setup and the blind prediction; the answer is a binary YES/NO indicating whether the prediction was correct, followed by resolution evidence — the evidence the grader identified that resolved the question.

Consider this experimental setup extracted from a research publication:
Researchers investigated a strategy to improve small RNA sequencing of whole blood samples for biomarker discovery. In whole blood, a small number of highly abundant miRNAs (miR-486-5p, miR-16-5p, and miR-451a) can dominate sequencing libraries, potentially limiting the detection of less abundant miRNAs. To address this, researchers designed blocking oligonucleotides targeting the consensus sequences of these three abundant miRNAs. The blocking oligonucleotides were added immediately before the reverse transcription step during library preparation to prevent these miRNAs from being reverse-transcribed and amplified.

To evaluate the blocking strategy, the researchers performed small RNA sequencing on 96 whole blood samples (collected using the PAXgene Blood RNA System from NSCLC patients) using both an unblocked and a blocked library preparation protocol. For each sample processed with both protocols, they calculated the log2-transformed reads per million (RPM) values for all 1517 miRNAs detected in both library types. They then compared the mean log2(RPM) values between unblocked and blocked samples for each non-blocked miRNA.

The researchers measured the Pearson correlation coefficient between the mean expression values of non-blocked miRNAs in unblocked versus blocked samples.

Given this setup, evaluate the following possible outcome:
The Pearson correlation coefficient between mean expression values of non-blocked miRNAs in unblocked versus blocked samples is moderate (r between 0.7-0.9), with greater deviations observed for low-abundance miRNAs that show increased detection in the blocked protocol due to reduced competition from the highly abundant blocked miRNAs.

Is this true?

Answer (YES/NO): NO